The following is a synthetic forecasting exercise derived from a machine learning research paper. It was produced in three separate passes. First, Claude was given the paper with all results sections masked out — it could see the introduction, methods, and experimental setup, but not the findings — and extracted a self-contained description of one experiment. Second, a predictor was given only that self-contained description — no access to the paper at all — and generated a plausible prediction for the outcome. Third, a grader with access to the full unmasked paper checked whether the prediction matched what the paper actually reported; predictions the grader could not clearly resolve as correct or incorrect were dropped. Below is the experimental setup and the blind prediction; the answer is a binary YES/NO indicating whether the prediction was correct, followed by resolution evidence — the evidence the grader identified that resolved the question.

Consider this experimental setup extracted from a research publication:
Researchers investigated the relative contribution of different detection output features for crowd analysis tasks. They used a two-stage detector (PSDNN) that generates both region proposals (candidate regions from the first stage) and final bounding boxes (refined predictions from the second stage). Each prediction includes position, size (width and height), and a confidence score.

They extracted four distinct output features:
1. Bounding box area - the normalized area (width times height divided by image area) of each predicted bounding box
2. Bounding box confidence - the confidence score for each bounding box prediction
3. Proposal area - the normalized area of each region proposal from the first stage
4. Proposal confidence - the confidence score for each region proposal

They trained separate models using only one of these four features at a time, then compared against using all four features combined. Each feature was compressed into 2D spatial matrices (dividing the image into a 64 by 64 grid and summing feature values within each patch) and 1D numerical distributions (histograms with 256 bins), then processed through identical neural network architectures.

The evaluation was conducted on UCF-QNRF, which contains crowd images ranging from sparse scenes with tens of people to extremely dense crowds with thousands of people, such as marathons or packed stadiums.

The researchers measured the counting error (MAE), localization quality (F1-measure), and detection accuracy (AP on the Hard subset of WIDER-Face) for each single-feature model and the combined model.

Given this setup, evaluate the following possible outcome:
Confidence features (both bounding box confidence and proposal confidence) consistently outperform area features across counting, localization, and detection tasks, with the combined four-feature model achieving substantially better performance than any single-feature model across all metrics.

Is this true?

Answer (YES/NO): NO